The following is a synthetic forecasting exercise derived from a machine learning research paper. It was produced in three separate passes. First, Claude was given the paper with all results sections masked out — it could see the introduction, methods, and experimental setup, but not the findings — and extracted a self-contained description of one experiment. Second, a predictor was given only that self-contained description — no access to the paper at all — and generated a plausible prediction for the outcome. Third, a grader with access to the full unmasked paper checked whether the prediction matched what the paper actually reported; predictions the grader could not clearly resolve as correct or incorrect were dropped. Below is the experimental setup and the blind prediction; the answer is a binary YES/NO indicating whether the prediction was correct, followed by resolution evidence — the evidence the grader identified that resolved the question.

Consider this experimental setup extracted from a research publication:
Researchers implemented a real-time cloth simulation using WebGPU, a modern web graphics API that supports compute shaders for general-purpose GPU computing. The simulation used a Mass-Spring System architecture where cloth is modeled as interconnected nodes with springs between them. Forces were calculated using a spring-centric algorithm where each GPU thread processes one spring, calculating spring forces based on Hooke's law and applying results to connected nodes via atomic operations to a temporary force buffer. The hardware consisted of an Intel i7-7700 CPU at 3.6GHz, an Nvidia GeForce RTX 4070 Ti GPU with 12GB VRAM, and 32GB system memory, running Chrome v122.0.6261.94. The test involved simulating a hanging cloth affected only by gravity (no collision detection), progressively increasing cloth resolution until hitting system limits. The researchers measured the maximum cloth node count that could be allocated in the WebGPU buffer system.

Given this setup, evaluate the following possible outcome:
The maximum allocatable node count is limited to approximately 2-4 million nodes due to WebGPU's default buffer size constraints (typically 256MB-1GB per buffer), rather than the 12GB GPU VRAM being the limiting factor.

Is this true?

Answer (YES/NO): NO